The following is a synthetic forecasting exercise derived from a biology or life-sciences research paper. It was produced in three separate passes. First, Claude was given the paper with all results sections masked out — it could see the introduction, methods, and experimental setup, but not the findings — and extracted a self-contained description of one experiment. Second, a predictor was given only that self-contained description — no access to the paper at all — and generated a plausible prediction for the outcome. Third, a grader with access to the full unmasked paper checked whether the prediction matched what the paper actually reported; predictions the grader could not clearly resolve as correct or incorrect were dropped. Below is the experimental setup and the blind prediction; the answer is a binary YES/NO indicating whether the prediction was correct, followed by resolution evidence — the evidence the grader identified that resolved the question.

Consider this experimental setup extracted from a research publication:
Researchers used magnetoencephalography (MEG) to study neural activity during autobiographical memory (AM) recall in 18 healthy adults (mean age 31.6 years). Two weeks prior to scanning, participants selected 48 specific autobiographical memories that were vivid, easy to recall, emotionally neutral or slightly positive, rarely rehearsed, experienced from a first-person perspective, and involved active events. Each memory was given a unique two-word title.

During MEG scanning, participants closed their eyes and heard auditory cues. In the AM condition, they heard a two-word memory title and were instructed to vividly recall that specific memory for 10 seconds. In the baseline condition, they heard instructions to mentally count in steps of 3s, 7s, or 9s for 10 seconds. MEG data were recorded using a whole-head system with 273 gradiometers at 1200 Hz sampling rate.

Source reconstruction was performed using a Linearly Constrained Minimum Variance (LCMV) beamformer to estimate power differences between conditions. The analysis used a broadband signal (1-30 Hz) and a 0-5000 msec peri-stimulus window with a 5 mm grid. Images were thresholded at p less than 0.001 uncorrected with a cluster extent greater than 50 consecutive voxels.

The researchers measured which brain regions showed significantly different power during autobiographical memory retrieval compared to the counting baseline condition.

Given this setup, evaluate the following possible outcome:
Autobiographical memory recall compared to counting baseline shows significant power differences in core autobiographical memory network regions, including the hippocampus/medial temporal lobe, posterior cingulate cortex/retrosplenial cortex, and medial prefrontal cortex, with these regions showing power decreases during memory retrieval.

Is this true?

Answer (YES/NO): NO